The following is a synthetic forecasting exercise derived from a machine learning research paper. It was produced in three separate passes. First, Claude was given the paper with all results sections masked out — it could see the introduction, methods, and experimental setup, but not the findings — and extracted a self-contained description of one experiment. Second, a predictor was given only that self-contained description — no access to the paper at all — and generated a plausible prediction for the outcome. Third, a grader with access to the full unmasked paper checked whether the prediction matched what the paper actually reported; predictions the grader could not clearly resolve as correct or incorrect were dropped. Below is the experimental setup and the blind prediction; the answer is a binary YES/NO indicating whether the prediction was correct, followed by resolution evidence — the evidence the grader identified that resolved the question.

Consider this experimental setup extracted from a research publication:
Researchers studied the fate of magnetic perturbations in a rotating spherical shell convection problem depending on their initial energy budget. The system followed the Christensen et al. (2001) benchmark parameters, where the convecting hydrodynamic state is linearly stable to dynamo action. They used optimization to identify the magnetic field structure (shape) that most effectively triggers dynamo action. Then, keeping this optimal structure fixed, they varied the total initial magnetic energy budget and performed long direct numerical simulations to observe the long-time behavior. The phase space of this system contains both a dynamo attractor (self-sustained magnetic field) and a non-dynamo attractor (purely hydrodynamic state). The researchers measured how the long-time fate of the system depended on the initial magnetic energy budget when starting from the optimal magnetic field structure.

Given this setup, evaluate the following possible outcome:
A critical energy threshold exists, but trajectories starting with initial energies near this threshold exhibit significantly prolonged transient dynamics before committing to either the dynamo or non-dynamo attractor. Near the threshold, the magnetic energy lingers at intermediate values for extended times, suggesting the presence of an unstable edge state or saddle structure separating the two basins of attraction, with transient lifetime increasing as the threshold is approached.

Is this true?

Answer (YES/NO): YES